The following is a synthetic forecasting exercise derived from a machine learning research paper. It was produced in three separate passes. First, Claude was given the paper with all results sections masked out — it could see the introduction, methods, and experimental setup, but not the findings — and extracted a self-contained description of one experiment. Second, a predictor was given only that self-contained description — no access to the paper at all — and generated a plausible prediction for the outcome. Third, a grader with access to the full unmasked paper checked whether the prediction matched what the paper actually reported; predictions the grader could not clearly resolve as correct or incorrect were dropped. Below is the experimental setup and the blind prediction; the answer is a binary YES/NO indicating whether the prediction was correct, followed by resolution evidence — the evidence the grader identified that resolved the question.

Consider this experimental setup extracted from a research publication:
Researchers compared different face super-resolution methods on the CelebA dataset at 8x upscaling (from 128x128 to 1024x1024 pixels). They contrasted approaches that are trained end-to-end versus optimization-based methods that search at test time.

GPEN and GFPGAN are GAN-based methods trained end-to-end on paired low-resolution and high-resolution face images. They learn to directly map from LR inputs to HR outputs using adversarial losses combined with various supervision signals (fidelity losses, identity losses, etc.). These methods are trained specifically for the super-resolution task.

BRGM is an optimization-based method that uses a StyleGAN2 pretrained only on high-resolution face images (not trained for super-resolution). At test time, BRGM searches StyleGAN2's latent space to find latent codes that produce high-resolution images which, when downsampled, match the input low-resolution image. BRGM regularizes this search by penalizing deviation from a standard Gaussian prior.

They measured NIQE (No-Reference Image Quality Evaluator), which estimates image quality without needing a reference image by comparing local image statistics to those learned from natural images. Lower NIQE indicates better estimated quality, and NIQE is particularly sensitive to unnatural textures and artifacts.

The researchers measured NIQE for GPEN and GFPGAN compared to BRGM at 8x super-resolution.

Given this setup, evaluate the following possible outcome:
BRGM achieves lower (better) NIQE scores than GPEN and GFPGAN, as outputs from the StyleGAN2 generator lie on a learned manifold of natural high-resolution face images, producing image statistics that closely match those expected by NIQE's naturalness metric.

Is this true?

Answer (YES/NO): NO